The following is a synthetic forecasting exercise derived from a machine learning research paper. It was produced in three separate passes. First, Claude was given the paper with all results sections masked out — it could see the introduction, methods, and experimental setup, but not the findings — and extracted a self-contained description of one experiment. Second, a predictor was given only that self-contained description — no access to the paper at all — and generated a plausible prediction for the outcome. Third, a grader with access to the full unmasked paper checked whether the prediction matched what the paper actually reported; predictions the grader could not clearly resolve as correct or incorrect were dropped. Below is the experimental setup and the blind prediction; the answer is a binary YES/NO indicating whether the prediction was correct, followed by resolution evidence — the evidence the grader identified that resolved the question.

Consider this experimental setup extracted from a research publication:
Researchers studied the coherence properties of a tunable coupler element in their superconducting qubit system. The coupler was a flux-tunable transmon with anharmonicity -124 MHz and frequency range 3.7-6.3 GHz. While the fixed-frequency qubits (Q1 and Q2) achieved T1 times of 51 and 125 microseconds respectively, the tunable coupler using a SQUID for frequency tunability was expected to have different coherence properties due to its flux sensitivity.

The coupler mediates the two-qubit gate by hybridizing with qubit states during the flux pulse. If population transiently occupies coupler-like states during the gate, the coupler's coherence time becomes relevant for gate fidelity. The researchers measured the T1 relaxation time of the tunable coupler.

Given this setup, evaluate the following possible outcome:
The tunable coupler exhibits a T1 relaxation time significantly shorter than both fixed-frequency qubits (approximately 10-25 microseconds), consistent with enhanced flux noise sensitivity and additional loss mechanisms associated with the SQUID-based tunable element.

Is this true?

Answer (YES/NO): YES